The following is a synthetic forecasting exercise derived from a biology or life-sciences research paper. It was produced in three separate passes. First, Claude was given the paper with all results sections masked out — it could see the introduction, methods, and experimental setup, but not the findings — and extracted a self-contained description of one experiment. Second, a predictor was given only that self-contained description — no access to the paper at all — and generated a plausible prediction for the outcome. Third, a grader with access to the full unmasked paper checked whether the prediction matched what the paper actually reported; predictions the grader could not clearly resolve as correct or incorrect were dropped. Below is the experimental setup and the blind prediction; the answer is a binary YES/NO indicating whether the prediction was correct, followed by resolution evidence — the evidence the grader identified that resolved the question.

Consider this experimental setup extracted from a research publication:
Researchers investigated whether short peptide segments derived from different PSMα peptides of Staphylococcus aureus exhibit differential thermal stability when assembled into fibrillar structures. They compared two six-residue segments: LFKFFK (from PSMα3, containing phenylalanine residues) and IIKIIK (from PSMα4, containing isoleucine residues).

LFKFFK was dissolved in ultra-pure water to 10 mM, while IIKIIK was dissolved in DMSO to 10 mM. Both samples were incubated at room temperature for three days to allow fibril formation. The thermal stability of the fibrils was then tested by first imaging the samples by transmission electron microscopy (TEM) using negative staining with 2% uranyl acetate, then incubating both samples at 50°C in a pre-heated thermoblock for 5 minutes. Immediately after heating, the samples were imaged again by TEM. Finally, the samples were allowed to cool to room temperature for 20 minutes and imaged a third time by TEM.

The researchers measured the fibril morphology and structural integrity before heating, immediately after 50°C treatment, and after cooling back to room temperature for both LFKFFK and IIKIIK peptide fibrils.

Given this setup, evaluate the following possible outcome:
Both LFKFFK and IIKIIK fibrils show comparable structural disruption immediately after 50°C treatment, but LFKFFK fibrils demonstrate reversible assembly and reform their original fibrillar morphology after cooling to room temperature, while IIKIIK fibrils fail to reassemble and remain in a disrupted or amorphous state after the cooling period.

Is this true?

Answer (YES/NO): NO